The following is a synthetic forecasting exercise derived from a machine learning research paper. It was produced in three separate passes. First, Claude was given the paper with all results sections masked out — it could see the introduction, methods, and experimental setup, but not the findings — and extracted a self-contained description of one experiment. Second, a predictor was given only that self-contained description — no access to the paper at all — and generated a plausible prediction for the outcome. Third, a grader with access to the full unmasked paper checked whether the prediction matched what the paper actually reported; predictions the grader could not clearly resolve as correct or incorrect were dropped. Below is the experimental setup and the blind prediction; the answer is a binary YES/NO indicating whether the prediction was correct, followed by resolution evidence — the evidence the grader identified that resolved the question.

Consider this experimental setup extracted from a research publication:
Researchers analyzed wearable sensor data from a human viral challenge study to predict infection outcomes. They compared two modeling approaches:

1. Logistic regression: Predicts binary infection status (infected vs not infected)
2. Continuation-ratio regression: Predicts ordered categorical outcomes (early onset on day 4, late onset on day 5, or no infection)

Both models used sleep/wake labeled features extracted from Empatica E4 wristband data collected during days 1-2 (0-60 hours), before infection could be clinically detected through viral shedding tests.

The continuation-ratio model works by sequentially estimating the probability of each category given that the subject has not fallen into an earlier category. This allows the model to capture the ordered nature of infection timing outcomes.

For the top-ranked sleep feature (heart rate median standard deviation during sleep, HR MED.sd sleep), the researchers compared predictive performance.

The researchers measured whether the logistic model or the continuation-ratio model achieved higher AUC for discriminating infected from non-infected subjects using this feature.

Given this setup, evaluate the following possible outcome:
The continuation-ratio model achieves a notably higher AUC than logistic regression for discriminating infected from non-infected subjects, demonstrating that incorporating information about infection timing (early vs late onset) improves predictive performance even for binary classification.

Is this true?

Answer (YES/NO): YES